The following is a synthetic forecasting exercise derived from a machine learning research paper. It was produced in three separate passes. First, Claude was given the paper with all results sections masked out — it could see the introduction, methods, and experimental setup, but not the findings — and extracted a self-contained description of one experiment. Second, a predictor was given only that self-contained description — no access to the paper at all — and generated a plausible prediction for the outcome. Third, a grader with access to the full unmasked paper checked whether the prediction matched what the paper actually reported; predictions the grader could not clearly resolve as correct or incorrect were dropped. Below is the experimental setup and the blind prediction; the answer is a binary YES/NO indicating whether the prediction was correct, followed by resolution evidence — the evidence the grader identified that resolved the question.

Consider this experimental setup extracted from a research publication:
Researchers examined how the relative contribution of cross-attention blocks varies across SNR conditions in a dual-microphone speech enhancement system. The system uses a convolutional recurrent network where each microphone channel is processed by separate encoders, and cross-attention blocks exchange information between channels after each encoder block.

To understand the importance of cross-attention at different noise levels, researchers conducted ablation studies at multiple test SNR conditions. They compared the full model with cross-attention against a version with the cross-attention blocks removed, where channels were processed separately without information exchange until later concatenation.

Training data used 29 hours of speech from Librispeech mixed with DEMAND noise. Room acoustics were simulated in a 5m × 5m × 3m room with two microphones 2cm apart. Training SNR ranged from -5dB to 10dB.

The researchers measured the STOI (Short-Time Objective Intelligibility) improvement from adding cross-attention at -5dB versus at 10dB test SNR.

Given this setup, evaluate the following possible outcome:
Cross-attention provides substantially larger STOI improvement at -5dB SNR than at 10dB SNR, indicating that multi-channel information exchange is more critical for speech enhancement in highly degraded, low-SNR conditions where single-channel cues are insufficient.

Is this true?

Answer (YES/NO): YES